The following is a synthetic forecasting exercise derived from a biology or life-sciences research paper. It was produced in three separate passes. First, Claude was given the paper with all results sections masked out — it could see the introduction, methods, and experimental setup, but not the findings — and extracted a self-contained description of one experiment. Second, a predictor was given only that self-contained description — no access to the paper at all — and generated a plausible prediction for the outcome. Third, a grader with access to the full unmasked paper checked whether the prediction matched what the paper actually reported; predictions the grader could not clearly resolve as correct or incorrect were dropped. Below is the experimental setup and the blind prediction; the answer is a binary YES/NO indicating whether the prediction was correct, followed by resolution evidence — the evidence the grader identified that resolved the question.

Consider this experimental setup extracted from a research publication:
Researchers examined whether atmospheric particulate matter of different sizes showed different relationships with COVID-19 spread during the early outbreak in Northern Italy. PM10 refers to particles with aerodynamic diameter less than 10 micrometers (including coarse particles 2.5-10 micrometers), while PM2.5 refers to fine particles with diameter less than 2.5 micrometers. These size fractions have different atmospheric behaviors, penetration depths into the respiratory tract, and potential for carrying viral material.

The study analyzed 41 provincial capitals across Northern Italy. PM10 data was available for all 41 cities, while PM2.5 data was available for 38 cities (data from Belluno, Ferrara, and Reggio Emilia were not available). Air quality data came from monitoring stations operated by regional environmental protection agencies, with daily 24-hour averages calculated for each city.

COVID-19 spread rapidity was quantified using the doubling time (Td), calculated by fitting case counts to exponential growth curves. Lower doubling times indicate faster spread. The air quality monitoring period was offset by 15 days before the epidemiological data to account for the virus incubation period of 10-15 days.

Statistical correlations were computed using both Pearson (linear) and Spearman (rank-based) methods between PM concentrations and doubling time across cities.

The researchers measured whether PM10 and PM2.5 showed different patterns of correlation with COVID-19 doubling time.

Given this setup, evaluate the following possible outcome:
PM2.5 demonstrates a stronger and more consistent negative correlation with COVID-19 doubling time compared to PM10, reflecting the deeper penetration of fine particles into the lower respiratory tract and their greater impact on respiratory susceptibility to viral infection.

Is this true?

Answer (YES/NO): NO